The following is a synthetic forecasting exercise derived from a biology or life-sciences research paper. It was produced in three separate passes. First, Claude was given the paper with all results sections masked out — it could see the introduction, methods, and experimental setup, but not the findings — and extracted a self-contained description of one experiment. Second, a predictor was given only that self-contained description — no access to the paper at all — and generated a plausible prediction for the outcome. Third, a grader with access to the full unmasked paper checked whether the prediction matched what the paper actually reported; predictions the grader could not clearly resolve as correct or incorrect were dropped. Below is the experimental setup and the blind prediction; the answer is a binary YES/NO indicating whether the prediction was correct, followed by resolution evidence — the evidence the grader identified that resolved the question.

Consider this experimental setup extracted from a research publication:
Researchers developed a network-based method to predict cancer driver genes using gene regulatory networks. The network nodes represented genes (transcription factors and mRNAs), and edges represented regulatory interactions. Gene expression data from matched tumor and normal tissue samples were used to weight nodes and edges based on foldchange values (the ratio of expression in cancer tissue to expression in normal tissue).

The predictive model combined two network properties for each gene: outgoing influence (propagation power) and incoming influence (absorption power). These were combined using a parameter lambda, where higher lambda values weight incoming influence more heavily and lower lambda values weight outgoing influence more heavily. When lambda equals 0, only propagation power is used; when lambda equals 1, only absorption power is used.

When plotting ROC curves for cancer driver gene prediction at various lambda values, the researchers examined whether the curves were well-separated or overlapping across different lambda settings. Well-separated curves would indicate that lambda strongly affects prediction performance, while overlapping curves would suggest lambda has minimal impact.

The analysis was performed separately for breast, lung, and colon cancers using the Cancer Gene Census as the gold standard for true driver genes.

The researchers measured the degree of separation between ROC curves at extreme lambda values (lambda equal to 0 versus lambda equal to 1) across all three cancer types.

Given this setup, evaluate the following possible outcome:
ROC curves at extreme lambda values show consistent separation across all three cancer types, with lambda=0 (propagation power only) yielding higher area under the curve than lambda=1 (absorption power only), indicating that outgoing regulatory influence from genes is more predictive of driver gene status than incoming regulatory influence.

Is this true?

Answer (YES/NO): NO